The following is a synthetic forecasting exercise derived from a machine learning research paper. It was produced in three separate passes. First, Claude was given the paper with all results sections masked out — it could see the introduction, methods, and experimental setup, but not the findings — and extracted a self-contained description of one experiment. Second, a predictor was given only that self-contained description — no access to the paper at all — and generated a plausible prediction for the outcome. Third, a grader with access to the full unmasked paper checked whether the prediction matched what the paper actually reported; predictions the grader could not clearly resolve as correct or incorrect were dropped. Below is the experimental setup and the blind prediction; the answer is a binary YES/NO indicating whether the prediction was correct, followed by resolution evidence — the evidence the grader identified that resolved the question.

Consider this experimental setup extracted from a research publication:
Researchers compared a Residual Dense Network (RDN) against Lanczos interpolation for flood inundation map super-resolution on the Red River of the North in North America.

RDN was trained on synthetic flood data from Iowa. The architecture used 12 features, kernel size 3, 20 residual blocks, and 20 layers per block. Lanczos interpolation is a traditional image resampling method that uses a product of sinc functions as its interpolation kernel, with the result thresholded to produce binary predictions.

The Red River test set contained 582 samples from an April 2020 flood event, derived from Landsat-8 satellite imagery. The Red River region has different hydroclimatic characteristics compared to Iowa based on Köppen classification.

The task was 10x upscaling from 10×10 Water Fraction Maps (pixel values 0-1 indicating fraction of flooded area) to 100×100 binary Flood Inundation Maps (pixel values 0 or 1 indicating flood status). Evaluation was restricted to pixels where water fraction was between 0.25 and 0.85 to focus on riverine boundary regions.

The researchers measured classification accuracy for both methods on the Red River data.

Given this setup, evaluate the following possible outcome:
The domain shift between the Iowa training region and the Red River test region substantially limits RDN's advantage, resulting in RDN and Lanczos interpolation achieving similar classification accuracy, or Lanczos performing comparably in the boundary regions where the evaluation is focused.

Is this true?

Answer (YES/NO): NO